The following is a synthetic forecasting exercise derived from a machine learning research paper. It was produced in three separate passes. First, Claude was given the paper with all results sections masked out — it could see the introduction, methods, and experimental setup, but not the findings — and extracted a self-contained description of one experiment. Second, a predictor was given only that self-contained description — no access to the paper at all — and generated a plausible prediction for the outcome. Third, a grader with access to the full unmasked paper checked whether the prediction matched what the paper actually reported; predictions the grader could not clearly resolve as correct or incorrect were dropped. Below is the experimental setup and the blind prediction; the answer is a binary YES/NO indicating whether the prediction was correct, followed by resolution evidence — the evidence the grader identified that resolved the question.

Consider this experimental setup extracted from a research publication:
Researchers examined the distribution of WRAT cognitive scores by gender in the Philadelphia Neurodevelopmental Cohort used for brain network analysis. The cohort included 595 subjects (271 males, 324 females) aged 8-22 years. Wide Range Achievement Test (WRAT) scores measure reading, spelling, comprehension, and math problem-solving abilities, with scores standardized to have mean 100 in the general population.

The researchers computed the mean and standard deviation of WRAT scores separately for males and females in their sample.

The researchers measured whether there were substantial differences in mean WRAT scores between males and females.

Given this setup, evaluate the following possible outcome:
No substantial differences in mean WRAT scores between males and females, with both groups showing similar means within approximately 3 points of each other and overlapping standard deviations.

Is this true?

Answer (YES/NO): YES